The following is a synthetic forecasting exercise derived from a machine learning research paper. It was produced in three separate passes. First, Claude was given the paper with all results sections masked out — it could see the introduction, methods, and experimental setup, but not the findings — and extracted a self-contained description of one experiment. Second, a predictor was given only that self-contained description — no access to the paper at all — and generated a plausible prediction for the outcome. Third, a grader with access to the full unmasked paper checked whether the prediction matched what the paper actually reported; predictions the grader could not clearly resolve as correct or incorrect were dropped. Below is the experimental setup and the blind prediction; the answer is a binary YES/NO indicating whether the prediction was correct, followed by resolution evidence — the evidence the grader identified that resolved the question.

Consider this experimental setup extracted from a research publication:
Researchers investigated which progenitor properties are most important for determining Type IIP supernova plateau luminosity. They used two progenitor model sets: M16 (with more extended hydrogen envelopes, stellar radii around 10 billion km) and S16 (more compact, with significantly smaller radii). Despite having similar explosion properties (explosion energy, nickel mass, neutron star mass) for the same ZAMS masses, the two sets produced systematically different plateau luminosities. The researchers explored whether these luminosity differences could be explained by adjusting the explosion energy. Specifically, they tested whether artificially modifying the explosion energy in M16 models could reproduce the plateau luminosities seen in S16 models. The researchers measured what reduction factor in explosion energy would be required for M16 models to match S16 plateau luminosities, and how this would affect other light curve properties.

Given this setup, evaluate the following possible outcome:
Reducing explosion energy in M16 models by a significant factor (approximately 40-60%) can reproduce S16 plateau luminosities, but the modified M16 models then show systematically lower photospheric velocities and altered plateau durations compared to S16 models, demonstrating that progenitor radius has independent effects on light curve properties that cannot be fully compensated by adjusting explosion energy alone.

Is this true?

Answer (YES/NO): NO